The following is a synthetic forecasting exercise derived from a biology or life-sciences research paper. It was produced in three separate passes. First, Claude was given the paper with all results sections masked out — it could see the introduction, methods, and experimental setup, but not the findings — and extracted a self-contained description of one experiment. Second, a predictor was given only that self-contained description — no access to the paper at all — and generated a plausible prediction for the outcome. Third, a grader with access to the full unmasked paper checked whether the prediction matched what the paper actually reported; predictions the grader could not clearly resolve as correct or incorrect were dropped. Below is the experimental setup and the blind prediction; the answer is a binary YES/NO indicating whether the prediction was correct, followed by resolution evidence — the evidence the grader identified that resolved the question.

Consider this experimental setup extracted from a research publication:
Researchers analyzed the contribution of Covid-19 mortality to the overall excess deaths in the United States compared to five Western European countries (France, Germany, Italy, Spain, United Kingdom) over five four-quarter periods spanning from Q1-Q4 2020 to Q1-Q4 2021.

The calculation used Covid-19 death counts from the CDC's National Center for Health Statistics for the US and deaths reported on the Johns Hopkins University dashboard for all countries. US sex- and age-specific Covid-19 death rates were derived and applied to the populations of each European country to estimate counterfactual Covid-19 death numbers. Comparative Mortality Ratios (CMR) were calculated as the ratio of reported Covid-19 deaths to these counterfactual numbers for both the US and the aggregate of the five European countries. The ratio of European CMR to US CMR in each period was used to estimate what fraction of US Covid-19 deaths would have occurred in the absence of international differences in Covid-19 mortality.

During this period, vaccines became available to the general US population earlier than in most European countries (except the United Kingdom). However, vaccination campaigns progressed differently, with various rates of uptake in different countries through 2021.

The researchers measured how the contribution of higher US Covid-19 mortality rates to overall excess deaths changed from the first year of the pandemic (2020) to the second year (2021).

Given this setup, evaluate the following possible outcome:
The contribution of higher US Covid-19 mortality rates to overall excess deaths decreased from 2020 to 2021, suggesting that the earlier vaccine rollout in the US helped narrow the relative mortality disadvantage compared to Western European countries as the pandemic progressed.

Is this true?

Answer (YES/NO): NO